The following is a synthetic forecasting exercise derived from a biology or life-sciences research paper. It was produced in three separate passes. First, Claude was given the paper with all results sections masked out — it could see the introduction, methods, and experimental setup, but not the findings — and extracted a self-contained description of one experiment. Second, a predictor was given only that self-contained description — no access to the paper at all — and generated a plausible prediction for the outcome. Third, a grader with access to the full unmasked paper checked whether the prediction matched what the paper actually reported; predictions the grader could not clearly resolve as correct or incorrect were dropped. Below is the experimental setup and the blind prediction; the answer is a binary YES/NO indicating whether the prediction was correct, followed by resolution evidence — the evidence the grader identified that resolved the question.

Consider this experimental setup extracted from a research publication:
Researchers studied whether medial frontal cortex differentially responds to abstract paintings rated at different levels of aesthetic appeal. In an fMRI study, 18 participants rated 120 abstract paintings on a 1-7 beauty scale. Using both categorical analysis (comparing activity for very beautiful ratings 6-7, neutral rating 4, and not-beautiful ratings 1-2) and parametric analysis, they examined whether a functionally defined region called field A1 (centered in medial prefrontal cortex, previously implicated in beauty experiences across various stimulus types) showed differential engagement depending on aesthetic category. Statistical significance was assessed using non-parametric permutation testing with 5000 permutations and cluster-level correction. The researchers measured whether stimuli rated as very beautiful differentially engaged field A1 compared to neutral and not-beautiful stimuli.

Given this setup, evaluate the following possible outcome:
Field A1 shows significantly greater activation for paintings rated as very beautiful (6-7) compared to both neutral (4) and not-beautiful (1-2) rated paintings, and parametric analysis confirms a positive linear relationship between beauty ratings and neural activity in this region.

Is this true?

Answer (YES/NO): NO